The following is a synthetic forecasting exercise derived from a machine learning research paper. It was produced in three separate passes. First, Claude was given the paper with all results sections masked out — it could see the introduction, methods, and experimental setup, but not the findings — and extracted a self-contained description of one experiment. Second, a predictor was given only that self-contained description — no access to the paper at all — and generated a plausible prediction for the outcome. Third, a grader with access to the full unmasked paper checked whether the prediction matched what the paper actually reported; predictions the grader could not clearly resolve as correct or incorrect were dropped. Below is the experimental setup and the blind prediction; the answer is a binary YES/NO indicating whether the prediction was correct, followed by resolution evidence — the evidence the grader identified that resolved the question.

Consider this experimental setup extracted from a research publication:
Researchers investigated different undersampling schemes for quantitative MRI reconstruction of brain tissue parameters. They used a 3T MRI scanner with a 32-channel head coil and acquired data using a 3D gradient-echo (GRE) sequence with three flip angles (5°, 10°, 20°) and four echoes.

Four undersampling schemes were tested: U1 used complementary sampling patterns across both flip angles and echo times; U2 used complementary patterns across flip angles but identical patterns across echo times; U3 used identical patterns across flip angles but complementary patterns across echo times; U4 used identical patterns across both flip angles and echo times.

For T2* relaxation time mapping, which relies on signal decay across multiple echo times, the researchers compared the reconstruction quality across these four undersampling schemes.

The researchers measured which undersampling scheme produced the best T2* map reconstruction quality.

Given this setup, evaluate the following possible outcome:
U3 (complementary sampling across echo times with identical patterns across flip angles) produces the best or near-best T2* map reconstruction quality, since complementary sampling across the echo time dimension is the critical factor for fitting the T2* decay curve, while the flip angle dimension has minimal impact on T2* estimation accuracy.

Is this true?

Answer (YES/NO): NO